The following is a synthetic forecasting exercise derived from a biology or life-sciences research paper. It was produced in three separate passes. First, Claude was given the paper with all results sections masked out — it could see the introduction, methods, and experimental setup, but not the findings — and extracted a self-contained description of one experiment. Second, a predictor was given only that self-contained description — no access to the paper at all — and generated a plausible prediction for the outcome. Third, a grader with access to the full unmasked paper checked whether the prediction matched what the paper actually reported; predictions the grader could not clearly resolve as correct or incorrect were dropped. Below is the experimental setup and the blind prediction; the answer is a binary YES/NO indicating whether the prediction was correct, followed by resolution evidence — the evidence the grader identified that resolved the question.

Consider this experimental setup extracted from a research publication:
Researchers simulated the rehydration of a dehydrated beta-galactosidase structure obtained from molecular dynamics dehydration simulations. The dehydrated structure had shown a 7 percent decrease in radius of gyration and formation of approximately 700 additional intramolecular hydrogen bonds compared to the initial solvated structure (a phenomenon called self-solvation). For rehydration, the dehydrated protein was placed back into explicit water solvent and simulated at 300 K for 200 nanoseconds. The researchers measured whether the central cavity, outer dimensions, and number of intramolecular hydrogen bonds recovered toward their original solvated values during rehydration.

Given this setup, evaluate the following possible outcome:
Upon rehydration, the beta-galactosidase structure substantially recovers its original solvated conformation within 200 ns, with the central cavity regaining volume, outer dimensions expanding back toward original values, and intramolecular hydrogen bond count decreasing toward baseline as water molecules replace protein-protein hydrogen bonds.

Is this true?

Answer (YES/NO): YES